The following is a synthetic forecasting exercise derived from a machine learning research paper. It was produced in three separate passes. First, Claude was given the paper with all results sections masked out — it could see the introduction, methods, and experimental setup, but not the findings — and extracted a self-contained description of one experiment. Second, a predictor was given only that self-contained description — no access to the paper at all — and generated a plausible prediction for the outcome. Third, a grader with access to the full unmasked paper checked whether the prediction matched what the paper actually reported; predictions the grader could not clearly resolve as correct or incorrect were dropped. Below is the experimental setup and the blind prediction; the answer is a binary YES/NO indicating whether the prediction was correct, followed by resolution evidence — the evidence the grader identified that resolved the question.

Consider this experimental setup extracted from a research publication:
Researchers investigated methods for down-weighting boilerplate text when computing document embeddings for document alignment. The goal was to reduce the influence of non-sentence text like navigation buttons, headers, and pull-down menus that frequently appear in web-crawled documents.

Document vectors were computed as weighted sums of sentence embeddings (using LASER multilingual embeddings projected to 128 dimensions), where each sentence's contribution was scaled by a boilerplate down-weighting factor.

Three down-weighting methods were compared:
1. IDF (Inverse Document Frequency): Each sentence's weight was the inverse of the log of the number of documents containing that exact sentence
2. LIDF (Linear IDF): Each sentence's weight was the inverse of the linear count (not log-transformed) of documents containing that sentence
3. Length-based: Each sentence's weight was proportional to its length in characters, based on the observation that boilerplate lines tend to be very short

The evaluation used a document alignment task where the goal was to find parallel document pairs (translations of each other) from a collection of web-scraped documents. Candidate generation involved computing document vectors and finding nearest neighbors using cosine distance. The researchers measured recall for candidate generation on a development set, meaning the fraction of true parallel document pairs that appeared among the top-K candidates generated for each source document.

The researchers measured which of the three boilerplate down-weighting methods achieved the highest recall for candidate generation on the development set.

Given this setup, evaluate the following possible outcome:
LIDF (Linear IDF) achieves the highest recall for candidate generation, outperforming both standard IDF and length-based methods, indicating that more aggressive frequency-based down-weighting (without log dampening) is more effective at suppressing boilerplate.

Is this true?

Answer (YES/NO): YES